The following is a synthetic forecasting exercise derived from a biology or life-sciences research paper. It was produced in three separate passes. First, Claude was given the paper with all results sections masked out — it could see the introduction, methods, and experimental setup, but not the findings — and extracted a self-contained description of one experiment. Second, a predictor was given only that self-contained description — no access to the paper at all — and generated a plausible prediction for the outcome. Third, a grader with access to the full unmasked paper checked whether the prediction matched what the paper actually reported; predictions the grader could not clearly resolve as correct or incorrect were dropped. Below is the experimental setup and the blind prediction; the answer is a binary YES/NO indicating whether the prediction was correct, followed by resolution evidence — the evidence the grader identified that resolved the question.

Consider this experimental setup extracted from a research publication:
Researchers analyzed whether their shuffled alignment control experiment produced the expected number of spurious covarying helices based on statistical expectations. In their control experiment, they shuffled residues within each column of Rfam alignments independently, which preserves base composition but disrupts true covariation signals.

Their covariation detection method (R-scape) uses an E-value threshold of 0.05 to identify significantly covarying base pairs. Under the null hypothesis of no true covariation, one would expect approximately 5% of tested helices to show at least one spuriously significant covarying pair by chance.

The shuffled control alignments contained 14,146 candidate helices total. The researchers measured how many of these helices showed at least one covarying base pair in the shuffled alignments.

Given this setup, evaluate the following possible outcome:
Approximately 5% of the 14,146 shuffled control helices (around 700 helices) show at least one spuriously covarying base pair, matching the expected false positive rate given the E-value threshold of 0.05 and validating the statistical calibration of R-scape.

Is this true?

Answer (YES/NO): YES